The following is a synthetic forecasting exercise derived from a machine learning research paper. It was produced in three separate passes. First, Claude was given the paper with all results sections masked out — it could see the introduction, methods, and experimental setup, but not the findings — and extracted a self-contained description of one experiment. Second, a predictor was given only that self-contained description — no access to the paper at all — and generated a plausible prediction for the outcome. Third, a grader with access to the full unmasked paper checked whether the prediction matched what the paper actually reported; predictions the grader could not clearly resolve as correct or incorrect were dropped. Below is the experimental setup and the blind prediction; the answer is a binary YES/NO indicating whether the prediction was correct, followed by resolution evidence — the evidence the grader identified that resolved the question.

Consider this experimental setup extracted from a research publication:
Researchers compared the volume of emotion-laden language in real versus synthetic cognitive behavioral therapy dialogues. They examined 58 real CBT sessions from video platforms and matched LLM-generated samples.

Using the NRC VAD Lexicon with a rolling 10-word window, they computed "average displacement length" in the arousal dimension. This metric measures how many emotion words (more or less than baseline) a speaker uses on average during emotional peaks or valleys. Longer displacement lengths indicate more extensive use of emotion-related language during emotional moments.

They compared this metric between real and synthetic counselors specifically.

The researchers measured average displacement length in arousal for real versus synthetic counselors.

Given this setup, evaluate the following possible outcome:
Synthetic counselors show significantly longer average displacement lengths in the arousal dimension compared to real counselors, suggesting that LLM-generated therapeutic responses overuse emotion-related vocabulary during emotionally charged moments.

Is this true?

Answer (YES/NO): NO